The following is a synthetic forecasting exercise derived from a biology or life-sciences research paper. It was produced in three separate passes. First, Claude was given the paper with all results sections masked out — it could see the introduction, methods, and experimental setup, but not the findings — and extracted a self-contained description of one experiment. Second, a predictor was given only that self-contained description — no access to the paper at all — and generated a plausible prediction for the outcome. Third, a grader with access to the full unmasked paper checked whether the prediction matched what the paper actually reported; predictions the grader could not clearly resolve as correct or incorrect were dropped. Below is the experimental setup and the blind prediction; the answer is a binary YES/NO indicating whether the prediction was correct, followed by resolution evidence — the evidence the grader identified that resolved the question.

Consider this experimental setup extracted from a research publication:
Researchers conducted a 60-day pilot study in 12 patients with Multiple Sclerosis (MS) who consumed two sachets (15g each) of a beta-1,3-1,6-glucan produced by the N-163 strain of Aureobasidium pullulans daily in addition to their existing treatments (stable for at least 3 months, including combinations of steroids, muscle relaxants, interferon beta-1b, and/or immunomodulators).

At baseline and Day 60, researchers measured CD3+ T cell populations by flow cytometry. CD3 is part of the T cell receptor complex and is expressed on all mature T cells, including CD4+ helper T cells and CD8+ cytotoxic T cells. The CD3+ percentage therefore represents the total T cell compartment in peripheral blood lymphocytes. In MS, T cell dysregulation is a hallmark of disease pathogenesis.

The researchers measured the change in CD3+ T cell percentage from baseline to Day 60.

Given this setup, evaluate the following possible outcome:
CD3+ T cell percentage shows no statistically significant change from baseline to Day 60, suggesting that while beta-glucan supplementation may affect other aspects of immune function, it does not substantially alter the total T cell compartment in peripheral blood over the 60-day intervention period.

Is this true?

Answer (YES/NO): YES